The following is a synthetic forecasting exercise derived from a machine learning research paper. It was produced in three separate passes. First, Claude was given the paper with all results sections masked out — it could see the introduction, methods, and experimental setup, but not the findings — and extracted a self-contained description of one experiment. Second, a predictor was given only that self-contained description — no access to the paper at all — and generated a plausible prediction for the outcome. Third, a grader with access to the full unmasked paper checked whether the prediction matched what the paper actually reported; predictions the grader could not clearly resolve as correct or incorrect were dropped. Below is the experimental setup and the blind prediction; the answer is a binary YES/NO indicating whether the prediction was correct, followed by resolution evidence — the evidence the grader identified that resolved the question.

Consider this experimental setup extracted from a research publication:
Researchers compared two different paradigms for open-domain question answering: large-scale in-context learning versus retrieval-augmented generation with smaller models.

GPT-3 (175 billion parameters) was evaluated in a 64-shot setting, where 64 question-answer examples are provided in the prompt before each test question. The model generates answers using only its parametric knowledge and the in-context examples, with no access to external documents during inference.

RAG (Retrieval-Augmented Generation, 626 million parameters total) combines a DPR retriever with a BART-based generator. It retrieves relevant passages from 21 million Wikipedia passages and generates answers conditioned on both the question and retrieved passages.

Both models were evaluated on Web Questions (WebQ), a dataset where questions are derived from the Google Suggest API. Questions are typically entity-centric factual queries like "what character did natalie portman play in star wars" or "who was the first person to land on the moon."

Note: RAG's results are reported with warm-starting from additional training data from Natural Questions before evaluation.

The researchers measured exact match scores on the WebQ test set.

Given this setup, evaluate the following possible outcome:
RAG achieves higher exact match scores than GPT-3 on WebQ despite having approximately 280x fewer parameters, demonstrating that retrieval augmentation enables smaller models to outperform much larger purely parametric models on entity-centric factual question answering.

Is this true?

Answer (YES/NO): YES